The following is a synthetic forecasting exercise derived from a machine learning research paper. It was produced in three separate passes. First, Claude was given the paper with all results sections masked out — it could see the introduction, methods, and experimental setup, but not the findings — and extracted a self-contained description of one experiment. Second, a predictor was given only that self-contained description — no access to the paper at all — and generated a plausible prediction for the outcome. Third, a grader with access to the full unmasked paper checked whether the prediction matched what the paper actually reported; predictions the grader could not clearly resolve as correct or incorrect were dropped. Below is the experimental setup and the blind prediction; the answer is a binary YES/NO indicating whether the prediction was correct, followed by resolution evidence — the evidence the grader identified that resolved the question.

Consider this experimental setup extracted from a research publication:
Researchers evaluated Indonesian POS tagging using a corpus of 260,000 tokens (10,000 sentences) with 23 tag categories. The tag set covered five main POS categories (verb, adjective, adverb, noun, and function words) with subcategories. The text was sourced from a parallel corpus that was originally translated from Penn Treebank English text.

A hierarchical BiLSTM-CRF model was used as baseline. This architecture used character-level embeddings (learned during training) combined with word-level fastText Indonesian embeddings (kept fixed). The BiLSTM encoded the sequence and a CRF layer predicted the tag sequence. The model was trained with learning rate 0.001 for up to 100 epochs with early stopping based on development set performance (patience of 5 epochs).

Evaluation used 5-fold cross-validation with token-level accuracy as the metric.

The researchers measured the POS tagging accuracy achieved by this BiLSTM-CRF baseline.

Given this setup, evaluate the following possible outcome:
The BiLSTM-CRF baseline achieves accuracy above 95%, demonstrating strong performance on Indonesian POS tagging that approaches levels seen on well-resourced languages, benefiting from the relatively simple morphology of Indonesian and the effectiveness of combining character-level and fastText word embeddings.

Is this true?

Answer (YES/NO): YES